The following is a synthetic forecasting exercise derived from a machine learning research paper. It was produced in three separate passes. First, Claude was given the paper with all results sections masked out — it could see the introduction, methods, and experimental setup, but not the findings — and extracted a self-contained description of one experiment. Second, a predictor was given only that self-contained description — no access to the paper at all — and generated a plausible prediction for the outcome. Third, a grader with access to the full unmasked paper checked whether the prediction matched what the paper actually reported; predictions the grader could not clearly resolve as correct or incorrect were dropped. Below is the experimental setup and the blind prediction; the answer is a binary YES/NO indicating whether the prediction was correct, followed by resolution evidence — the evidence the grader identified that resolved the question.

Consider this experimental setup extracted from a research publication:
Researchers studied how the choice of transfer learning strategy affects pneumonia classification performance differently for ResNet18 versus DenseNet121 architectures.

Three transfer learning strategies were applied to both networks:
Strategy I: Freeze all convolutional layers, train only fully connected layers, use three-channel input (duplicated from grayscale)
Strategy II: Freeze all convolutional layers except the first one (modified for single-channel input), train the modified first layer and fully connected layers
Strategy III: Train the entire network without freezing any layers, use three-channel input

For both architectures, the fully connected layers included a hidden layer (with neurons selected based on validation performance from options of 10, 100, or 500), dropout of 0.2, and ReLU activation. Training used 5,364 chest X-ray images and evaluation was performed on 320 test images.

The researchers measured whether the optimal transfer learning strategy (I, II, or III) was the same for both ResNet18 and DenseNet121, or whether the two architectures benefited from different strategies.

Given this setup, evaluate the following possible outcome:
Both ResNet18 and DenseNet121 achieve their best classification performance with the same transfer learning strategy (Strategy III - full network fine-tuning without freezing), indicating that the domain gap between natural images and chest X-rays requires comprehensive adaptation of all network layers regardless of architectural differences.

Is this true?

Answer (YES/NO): NO